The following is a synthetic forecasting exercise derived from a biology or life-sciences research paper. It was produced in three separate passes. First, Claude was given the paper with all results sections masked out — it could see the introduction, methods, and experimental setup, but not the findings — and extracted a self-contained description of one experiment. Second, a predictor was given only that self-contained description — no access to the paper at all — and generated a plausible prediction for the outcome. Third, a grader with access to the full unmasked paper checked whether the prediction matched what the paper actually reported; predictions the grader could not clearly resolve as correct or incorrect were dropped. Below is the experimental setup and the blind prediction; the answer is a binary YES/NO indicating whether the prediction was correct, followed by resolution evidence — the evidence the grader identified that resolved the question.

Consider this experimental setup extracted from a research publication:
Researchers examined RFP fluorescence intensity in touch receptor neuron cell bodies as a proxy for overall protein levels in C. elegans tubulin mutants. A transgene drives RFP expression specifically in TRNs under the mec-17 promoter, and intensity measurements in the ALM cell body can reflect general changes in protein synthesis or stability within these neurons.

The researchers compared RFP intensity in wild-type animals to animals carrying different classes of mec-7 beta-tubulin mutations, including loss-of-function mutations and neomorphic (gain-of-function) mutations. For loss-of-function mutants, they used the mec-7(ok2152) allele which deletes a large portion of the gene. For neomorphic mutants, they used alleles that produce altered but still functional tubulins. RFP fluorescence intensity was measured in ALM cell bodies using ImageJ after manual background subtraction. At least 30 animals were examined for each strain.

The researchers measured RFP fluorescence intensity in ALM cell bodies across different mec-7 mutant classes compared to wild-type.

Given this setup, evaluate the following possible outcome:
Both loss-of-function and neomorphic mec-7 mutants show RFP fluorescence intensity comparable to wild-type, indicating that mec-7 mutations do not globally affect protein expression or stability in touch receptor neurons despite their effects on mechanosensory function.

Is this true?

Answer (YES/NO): NO